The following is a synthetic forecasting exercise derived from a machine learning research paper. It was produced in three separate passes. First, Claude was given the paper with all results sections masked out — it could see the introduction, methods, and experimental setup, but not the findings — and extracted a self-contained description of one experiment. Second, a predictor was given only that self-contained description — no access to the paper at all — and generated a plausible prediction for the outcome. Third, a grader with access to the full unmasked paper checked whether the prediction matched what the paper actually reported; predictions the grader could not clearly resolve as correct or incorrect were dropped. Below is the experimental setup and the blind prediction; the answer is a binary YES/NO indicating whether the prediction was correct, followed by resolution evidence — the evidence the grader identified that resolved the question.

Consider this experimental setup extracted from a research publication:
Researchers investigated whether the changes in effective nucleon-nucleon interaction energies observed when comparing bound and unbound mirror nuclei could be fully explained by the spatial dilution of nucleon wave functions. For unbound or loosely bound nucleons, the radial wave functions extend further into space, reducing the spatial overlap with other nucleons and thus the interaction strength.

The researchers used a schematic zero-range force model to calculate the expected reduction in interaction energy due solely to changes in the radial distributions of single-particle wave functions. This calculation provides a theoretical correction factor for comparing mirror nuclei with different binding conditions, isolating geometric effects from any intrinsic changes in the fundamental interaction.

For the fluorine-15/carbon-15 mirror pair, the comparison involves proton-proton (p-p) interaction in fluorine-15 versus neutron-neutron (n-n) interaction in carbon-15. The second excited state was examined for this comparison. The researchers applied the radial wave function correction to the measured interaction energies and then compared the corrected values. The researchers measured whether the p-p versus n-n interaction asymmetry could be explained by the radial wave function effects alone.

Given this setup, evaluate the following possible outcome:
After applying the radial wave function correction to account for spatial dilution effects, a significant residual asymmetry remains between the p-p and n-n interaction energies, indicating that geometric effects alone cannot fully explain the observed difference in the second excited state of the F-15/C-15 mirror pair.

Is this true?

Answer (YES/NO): YES